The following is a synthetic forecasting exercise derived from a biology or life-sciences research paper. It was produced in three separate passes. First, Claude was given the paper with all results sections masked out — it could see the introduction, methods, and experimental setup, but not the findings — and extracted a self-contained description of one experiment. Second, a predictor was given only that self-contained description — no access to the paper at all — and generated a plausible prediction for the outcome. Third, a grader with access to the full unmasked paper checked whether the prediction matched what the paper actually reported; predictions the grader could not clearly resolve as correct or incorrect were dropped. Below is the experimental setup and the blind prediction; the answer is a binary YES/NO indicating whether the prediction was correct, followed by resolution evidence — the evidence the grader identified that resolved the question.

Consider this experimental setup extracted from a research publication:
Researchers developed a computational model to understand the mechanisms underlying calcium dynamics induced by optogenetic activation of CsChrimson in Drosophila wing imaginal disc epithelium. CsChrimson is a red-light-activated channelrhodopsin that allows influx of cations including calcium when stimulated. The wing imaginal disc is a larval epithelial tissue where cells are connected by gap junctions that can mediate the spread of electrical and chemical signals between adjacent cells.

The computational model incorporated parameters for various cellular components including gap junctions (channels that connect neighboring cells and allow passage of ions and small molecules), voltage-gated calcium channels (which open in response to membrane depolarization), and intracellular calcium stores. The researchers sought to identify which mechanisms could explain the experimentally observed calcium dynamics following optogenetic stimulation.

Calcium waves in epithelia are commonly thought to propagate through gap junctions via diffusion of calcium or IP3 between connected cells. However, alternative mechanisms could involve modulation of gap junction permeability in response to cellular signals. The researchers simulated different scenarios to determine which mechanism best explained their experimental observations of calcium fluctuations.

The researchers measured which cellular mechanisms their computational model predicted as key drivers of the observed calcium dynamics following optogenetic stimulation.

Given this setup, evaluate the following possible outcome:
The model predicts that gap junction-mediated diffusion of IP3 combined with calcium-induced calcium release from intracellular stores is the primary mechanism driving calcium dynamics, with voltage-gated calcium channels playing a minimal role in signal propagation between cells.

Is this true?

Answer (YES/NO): NO